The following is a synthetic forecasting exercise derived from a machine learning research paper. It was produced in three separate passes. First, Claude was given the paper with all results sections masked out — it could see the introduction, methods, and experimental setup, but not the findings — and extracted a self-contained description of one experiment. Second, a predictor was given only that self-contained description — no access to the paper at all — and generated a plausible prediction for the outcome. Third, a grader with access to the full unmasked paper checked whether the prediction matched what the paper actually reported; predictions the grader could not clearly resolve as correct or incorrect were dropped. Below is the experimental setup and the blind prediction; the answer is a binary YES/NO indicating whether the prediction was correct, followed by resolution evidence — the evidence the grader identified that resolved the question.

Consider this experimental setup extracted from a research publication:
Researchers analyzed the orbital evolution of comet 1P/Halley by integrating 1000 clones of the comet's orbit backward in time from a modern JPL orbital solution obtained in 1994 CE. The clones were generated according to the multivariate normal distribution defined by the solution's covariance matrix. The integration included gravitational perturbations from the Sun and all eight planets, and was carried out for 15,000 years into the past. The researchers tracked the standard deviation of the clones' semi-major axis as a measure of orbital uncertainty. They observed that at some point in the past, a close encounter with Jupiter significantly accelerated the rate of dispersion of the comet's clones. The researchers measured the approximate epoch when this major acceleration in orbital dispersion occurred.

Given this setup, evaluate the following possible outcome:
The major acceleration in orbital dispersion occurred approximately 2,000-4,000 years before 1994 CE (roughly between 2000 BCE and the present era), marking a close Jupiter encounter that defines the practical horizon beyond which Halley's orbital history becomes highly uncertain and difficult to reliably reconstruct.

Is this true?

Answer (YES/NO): NO